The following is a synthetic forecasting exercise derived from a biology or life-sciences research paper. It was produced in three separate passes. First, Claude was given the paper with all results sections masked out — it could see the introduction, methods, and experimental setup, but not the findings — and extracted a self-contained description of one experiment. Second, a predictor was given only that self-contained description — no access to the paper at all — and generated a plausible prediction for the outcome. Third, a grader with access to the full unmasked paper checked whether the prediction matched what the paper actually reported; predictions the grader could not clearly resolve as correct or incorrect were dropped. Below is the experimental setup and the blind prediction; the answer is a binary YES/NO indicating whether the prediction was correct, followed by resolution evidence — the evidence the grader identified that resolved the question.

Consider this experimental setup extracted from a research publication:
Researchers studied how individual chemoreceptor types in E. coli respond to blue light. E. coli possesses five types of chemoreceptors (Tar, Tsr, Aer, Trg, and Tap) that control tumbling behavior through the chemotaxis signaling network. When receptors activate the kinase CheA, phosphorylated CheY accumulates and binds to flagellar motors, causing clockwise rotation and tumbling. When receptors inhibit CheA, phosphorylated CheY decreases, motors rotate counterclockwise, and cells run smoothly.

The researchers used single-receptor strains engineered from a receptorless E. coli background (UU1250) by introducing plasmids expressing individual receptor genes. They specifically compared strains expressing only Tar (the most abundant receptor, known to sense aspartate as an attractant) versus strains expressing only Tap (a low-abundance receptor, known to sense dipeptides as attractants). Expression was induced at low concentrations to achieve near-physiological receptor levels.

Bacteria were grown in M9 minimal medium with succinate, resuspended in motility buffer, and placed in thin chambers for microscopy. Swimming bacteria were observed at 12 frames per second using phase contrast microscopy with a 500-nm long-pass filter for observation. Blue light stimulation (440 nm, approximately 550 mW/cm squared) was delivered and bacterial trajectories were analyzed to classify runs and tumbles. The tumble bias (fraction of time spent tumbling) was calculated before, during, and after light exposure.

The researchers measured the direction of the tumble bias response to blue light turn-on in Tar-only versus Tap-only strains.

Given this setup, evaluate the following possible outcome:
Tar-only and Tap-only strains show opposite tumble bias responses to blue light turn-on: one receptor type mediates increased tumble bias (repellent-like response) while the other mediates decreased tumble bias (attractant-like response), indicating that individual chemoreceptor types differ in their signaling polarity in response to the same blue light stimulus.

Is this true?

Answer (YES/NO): YES